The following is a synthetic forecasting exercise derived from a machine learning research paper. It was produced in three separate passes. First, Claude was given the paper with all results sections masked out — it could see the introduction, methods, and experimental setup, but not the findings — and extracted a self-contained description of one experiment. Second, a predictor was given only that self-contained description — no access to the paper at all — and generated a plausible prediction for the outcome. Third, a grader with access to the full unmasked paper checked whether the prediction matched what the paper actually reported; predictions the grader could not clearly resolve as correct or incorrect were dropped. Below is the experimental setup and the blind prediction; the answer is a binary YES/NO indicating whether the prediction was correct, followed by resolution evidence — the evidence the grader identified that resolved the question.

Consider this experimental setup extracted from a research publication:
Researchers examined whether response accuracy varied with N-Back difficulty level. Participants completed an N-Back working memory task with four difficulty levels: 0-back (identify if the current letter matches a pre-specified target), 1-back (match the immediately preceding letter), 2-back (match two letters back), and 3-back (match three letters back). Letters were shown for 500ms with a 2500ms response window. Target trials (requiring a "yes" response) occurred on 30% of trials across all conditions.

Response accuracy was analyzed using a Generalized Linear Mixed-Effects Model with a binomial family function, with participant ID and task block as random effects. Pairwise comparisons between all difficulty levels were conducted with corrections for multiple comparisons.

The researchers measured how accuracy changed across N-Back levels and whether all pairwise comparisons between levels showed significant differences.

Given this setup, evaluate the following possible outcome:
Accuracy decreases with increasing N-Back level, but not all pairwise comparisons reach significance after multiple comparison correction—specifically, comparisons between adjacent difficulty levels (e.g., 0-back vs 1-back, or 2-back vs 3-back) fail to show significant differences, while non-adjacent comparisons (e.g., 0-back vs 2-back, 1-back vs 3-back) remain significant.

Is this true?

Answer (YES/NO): NO